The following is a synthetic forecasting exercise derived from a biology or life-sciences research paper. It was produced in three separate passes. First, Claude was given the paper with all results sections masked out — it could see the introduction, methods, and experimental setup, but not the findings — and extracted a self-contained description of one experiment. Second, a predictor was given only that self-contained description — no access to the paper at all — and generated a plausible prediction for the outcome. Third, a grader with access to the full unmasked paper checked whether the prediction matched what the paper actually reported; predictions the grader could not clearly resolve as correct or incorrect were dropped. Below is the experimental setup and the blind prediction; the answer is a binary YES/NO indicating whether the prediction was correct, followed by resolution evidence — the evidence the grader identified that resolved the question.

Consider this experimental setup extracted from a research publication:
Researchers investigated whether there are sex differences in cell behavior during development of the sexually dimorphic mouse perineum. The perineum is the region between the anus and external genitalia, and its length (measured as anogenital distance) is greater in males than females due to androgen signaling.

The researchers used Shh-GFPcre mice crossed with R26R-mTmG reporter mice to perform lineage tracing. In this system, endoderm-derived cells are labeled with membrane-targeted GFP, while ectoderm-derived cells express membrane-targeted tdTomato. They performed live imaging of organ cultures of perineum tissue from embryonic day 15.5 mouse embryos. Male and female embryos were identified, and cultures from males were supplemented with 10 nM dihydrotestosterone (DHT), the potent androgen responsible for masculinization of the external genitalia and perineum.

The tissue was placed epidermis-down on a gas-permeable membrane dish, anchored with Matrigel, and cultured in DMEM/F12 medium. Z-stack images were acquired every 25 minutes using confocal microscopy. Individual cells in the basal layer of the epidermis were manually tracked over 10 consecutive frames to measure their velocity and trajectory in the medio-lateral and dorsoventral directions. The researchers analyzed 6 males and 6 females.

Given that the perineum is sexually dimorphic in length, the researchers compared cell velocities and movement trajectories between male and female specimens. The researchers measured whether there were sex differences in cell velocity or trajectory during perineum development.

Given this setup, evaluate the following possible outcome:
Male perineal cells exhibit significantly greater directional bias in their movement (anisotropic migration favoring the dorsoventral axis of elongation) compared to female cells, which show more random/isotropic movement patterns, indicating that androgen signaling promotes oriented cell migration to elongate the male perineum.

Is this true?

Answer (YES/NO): NO